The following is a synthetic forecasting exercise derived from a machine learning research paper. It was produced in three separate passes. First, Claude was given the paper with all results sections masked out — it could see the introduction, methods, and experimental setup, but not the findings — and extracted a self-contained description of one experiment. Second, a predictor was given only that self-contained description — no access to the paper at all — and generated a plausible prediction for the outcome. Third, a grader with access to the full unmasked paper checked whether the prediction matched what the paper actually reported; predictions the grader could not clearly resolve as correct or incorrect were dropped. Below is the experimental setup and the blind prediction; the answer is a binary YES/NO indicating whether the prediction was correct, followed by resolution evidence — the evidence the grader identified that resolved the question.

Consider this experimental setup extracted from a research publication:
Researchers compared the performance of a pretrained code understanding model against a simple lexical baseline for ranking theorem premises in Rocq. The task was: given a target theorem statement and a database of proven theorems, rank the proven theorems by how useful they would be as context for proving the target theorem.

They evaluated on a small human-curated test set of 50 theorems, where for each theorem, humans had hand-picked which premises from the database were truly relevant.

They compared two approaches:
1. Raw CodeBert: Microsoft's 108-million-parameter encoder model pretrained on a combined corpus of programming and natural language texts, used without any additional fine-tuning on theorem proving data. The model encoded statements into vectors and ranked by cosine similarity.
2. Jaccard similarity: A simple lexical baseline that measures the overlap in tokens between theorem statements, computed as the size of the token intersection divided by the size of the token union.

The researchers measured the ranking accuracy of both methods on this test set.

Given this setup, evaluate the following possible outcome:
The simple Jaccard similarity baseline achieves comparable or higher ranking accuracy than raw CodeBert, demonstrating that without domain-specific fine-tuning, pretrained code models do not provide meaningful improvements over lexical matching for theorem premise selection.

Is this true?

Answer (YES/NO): YES